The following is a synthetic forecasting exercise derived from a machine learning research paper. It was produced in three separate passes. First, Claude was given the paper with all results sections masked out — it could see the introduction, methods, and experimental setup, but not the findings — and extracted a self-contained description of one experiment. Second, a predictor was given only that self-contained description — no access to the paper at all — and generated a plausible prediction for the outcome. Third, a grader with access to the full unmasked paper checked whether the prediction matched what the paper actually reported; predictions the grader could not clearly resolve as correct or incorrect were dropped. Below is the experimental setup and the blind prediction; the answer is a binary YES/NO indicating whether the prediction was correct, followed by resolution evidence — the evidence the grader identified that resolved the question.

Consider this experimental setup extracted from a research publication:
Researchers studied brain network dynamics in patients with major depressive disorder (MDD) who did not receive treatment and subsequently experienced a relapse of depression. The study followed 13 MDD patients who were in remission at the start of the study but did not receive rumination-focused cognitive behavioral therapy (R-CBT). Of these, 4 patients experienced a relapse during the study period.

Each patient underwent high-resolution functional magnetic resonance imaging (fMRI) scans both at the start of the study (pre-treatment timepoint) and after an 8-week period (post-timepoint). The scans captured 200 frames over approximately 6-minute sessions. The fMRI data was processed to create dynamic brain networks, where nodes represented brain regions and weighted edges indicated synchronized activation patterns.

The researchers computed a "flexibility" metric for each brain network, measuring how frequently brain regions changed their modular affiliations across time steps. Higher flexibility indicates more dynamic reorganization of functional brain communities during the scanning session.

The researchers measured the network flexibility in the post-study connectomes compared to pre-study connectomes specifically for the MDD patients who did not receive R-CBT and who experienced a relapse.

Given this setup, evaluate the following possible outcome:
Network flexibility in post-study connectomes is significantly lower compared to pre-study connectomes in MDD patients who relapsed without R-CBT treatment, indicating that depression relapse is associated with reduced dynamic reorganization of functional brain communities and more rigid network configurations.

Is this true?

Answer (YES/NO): YES